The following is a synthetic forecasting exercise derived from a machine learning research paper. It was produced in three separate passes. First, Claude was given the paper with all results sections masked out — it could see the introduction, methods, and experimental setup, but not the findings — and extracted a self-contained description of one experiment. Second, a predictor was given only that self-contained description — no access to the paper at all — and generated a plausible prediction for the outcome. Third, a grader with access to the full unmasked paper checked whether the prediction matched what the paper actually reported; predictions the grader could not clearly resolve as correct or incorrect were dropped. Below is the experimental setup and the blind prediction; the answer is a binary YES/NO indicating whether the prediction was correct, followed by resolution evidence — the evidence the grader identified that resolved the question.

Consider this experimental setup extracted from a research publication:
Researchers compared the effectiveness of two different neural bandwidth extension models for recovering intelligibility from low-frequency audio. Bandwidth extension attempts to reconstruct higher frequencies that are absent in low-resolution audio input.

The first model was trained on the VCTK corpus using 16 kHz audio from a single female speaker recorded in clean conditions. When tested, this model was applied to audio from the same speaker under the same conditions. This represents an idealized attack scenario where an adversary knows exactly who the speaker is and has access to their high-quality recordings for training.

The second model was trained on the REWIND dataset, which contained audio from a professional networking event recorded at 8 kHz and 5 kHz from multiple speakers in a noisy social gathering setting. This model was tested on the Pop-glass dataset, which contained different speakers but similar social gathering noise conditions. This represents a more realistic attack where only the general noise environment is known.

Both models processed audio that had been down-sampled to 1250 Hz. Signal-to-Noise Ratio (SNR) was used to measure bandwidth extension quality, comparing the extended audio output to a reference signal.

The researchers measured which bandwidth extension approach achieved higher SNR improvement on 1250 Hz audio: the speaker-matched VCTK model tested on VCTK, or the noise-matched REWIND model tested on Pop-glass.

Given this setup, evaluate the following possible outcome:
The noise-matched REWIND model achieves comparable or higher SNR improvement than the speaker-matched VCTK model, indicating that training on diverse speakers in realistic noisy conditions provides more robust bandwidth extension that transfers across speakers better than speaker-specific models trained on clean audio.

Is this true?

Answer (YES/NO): NO